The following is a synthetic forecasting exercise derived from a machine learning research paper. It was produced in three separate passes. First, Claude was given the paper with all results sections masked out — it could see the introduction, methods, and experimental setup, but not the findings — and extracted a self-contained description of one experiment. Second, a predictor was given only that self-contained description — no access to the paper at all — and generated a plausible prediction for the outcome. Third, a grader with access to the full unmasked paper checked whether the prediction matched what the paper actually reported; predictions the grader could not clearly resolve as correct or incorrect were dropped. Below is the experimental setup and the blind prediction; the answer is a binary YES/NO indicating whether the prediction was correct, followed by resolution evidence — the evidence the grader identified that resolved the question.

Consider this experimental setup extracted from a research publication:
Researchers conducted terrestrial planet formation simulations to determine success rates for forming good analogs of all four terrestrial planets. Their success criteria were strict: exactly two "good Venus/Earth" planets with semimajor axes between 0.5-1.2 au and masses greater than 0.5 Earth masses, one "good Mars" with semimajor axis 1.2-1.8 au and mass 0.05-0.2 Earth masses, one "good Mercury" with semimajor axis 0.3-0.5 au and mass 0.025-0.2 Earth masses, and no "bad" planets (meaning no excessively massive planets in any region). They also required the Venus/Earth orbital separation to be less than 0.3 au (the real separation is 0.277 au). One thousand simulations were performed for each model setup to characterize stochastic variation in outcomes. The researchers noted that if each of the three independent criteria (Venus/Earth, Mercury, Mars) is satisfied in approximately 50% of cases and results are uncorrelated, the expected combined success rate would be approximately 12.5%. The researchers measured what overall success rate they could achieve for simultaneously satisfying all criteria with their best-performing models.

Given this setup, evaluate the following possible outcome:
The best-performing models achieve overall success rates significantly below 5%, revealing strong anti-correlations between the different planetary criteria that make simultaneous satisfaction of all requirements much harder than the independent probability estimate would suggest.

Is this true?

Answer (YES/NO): NO